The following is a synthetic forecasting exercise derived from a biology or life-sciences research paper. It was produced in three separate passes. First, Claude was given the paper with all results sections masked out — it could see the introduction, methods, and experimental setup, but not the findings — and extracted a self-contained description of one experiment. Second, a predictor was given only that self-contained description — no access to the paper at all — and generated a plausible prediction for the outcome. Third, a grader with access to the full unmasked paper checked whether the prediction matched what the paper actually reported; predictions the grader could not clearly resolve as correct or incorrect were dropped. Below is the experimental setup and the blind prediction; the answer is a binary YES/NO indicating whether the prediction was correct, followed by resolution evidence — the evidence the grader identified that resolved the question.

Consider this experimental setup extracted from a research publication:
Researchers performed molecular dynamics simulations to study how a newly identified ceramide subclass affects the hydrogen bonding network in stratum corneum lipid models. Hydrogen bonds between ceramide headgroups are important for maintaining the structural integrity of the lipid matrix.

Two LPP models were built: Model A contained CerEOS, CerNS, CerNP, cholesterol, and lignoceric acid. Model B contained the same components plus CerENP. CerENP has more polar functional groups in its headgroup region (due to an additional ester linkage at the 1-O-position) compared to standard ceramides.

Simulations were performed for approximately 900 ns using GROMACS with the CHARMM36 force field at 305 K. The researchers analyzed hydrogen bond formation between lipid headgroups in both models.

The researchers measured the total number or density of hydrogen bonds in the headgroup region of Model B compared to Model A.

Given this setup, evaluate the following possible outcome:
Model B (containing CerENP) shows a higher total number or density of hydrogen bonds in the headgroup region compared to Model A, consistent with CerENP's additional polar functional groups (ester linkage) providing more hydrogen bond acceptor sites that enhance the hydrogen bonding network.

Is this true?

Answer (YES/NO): YES